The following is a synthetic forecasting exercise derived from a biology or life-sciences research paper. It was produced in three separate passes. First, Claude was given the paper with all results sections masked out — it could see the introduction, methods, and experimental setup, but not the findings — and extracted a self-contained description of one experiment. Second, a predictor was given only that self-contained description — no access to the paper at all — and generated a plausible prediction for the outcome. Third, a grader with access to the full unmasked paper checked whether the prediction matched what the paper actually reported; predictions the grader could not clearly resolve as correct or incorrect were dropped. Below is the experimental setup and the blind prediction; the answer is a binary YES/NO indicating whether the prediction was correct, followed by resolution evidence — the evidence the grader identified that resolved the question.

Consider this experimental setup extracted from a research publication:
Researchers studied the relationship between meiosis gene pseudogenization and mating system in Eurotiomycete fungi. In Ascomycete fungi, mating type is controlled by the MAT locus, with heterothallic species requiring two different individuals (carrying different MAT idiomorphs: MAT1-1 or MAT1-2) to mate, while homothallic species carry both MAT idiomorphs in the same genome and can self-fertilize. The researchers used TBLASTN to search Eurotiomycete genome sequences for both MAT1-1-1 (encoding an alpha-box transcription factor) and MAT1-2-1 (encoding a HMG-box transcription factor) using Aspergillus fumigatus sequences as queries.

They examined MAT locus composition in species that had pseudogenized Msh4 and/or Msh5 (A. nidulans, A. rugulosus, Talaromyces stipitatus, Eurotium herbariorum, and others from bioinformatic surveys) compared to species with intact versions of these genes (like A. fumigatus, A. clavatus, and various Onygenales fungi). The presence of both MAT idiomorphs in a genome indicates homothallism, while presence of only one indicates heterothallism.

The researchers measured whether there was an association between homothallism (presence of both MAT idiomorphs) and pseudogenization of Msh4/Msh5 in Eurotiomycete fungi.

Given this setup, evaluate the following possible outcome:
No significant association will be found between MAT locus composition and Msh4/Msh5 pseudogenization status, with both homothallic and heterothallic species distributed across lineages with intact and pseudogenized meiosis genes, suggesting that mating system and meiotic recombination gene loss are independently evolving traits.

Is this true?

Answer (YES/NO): NO